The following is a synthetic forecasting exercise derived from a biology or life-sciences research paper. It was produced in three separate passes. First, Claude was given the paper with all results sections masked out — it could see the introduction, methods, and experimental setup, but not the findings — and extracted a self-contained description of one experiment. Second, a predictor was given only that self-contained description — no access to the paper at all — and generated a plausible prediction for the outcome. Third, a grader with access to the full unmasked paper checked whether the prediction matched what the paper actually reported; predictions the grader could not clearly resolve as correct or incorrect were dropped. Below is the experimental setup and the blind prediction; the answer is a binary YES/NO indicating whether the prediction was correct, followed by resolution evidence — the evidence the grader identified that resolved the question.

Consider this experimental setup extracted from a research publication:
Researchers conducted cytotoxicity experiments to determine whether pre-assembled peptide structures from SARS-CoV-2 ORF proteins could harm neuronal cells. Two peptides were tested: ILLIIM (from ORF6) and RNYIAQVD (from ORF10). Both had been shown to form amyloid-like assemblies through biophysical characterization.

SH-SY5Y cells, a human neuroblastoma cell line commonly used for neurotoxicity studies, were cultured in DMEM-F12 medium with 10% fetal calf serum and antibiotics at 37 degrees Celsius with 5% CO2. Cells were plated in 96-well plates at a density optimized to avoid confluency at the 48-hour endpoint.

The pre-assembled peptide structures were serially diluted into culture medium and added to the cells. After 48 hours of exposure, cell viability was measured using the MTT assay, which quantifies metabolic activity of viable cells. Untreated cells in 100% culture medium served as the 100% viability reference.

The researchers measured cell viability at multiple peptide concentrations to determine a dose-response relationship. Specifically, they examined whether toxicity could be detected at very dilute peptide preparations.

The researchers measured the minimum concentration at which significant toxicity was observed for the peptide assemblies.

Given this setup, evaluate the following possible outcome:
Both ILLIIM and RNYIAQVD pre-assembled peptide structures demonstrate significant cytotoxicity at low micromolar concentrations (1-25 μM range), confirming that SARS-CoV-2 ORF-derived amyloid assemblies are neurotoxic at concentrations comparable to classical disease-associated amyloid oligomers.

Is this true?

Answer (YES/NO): NO